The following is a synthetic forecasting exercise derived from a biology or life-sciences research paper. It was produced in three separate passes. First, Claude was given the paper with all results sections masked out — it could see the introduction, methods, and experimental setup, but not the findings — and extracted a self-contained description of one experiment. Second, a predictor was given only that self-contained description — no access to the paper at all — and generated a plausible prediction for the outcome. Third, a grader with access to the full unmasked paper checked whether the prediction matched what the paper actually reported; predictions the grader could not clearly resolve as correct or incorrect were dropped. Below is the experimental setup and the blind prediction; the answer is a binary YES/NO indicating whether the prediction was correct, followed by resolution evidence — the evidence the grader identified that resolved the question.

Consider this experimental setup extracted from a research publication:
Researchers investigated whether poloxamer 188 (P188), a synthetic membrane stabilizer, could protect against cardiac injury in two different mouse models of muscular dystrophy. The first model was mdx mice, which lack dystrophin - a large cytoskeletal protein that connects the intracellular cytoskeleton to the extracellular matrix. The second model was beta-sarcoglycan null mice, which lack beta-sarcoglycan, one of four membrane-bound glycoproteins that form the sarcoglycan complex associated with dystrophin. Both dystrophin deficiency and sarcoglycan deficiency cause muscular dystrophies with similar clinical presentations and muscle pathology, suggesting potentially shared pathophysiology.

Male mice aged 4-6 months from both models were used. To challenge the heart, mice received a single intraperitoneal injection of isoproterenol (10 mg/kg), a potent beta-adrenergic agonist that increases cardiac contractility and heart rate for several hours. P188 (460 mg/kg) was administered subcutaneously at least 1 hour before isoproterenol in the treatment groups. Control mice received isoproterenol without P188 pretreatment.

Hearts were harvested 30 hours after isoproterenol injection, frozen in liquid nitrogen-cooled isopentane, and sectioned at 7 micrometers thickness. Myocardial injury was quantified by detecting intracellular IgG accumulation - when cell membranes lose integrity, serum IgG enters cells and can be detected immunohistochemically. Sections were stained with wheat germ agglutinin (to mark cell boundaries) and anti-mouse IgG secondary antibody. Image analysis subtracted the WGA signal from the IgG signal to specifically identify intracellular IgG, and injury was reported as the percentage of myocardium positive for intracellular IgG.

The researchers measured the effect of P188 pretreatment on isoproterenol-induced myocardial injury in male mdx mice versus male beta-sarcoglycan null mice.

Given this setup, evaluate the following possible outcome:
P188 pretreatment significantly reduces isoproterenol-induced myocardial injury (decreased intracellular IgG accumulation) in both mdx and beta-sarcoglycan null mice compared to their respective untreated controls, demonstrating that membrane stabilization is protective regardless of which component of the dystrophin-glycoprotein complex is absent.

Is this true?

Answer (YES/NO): NO